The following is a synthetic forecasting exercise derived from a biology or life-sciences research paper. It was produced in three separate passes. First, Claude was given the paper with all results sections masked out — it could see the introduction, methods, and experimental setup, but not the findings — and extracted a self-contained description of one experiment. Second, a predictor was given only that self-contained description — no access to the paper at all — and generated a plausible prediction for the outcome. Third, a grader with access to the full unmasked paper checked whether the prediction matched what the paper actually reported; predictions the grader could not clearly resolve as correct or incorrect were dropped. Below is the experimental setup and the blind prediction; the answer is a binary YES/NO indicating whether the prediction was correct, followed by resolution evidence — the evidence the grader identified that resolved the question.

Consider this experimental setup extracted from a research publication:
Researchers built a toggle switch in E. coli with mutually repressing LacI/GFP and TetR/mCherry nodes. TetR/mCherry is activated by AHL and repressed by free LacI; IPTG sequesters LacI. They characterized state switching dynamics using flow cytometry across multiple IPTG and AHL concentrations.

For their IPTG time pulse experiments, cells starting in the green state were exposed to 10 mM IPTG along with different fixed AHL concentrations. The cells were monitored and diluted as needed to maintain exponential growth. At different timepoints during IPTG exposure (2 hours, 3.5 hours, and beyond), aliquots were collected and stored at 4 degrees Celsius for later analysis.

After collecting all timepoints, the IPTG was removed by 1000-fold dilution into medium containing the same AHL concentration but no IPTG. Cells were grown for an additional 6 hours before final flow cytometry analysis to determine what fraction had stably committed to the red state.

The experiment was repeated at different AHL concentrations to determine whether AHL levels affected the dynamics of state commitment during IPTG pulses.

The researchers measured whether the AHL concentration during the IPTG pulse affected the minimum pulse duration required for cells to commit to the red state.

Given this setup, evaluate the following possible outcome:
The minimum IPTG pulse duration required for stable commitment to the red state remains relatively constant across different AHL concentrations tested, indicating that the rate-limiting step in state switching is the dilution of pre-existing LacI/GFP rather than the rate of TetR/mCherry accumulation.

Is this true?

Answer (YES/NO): NO